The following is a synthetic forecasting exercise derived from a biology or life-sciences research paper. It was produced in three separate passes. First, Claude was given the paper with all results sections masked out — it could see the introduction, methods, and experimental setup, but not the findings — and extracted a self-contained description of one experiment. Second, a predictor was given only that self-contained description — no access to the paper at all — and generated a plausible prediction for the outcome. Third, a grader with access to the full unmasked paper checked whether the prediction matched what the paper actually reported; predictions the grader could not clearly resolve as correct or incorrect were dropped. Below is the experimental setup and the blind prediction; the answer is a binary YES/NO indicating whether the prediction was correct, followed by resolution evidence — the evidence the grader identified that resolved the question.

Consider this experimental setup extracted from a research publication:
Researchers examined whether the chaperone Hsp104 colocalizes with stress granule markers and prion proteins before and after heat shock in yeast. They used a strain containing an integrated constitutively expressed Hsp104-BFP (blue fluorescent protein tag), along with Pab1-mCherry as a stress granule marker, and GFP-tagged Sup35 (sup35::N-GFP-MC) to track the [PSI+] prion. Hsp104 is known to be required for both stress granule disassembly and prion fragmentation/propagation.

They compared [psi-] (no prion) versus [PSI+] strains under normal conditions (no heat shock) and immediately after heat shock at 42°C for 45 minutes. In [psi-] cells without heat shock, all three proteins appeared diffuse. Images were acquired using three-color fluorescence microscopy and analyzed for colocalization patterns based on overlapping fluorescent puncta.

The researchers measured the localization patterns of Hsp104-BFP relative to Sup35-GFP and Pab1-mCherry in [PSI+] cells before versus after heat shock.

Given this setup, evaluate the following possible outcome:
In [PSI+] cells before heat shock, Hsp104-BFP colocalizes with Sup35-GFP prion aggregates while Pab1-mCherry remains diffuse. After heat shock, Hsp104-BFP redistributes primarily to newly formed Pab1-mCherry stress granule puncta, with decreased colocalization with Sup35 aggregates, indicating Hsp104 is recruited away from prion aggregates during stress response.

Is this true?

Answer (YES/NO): NO